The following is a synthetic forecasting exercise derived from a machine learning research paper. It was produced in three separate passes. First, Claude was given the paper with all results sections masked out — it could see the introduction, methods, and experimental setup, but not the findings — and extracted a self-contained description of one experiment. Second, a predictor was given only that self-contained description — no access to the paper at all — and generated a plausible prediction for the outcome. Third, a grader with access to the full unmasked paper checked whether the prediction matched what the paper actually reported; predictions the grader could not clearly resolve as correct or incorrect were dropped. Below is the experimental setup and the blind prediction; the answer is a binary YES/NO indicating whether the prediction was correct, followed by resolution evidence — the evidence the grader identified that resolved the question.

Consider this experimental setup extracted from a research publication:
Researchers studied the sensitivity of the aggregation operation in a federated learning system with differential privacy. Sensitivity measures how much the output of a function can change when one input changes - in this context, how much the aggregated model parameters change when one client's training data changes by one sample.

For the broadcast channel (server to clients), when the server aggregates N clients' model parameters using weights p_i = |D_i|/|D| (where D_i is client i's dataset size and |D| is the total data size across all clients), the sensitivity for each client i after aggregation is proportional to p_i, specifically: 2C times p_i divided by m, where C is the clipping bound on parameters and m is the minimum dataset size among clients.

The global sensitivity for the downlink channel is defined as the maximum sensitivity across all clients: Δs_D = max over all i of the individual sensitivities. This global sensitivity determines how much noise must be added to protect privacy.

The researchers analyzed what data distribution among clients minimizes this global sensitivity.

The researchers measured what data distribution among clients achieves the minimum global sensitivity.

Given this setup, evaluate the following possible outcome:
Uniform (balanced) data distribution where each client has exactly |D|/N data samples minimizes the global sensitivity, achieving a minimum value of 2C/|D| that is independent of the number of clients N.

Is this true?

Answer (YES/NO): YES